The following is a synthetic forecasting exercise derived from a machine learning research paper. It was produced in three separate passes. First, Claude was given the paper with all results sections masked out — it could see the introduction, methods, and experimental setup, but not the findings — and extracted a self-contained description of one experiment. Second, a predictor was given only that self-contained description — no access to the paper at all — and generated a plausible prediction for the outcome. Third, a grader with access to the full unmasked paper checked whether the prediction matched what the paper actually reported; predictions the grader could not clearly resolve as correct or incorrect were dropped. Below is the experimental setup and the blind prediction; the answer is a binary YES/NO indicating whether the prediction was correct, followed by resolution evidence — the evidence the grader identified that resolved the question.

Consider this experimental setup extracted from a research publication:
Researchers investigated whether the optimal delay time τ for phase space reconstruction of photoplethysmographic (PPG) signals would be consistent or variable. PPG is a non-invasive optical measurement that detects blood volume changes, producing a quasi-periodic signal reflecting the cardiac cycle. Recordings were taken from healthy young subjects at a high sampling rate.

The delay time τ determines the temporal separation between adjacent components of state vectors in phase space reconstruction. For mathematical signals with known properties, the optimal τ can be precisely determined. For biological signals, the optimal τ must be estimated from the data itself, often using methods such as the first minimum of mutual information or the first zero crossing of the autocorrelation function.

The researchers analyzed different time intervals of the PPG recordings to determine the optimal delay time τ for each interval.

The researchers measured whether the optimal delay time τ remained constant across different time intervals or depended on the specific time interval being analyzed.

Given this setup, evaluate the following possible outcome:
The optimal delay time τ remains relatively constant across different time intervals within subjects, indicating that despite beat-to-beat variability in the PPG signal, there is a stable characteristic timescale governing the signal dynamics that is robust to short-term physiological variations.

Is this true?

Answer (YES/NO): NO